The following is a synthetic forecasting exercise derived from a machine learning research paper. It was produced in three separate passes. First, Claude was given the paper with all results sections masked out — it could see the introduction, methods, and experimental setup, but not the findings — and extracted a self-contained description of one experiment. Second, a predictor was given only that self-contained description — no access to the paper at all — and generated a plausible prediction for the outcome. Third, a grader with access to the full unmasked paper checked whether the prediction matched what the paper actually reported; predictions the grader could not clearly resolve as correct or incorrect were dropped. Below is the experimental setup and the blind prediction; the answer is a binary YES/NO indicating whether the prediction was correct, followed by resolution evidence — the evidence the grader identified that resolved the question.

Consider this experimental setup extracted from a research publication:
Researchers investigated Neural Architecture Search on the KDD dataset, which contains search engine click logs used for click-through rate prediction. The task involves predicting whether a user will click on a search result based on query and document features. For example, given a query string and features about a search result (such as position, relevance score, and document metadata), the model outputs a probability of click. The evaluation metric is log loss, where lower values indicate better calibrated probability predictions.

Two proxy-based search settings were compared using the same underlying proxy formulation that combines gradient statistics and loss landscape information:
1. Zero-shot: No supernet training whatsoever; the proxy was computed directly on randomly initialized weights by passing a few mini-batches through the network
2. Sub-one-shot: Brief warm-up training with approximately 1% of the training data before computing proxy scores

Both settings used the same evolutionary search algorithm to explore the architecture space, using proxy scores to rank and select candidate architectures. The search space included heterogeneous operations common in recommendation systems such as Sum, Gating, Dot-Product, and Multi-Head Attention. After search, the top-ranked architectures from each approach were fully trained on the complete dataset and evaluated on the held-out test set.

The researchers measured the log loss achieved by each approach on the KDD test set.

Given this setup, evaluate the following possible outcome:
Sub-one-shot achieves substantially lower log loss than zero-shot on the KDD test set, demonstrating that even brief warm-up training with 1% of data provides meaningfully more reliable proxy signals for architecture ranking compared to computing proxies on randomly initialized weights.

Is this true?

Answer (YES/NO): NO